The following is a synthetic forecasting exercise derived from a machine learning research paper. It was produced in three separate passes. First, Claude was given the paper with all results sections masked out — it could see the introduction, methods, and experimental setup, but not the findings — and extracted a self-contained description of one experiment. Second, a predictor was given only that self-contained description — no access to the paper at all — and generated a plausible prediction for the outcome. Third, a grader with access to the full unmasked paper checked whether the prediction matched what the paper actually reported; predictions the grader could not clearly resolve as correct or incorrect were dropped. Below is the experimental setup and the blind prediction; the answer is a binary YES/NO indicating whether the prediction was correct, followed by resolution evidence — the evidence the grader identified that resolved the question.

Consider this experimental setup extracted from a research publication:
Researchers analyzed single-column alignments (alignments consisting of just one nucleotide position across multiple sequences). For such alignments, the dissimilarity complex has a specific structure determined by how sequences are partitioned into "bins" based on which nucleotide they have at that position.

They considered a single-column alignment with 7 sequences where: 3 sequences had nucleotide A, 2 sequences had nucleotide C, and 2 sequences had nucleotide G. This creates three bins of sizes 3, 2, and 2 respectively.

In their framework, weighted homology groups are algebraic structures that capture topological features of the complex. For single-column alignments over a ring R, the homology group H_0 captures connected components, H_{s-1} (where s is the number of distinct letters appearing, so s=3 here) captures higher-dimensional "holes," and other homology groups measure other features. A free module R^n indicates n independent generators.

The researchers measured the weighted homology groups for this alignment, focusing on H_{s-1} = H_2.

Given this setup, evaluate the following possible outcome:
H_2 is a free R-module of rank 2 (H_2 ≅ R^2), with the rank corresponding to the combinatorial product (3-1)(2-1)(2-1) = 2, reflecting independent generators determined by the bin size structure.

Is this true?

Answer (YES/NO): YES